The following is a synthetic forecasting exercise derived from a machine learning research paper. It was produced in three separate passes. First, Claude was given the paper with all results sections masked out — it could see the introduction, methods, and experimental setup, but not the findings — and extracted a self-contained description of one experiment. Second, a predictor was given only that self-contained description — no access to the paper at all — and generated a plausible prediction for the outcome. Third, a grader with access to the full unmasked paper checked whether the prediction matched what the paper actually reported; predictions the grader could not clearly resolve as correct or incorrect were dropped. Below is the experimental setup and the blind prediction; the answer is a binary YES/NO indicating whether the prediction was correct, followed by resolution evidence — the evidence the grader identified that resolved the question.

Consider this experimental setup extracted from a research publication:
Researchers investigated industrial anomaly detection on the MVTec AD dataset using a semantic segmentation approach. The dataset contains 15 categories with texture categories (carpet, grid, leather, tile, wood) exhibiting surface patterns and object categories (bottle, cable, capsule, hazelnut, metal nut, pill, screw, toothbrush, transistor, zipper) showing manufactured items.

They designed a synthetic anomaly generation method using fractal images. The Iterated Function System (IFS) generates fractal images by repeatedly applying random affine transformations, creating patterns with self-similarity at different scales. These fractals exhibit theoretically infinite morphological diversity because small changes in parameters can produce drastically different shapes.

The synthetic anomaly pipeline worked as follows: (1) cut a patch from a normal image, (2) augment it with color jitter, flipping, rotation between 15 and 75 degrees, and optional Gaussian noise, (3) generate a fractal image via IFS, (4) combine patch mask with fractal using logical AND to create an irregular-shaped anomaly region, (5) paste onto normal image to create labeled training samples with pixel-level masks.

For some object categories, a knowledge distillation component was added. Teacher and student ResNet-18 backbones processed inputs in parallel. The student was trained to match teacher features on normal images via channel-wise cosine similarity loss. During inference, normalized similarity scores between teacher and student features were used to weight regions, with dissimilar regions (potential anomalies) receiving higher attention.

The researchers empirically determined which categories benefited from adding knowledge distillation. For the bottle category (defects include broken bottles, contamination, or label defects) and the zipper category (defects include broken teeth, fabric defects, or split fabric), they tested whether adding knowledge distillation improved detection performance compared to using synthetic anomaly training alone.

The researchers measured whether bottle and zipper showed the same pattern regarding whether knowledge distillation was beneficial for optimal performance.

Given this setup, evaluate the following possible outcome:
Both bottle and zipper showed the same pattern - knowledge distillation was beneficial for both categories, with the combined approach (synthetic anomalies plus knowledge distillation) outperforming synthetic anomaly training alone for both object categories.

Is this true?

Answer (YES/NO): NO